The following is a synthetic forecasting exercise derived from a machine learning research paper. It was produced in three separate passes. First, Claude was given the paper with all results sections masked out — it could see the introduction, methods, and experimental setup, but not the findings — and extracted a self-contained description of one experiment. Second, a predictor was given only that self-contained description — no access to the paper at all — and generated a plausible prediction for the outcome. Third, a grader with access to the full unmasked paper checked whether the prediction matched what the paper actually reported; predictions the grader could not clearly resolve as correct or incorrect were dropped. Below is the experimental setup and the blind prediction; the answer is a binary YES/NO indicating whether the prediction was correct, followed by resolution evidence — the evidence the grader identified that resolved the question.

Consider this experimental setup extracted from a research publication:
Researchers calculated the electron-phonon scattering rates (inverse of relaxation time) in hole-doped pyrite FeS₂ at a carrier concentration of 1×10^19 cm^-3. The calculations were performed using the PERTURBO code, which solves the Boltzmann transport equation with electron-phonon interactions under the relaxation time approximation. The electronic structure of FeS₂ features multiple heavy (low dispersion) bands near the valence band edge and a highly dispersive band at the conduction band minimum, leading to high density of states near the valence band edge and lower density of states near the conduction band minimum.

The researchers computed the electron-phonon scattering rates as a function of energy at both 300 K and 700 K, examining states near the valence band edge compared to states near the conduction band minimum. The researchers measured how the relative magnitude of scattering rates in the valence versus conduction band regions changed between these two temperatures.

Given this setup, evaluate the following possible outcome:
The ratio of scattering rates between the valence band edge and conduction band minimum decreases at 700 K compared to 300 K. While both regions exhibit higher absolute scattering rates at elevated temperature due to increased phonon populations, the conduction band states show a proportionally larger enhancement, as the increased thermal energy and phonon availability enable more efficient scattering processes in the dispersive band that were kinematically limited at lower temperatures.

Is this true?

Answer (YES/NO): NO